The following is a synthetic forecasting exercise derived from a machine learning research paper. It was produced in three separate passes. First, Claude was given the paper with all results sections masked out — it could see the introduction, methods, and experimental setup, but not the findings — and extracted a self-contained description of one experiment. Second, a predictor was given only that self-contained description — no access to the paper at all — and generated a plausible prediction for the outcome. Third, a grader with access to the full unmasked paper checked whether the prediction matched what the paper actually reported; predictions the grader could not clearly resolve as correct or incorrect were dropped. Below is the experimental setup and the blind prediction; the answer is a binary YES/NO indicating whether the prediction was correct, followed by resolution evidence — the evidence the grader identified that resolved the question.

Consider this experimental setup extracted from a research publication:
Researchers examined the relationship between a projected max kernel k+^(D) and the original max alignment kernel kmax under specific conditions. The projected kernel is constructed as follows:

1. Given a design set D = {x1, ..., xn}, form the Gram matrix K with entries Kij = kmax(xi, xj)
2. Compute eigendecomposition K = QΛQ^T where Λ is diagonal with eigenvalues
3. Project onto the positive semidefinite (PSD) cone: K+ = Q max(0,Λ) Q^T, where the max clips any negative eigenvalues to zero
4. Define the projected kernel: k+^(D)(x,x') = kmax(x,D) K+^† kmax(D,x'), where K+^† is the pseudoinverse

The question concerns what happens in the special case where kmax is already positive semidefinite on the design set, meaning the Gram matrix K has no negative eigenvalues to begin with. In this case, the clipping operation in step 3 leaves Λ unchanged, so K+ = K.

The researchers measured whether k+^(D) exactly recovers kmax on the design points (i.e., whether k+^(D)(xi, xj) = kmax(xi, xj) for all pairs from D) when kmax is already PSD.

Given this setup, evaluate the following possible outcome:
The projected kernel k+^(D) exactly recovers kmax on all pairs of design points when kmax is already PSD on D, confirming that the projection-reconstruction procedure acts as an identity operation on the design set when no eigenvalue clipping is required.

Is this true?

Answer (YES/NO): YES